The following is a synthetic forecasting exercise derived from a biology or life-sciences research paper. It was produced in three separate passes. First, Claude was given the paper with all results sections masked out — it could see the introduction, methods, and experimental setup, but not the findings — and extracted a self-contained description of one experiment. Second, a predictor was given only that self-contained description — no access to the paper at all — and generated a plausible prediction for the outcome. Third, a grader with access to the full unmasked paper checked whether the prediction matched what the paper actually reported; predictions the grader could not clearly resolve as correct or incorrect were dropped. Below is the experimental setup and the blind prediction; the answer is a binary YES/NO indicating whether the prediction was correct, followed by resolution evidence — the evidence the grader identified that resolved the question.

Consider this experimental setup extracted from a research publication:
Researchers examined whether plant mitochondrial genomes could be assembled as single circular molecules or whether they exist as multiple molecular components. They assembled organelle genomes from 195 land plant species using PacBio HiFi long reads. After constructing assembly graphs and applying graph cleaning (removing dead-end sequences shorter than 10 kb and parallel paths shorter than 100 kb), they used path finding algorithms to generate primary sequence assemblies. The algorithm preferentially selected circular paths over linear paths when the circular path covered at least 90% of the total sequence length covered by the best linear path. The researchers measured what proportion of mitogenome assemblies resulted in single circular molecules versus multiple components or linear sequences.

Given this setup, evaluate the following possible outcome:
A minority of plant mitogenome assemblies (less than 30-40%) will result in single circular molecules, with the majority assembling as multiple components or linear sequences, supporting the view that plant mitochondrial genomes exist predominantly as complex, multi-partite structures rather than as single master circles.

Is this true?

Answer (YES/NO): NO